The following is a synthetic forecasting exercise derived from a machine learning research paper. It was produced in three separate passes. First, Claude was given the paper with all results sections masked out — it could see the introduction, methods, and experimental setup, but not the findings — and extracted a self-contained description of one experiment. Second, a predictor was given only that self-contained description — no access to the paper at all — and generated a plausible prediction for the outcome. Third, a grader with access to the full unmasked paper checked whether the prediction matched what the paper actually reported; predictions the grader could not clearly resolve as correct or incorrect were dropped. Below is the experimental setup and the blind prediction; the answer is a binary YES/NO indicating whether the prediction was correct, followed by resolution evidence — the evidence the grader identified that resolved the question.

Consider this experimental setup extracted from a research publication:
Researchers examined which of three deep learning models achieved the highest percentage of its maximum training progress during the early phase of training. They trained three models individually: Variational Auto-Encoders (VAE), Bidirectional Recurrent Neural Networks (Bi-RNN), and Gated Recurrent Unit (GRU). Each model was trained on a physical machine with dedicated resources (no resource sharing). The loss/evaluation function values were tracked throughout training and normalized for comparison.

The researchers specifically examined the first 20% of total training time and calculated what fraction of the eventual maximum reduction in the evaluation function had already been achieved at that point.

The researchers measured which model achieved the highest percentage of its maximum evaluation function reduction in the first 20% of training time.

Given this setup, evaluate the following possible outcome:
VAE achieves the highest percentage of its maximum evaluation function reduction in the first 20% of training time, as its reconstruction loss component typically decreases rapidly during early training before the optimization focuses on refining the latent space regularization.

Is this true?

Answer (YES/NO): NO